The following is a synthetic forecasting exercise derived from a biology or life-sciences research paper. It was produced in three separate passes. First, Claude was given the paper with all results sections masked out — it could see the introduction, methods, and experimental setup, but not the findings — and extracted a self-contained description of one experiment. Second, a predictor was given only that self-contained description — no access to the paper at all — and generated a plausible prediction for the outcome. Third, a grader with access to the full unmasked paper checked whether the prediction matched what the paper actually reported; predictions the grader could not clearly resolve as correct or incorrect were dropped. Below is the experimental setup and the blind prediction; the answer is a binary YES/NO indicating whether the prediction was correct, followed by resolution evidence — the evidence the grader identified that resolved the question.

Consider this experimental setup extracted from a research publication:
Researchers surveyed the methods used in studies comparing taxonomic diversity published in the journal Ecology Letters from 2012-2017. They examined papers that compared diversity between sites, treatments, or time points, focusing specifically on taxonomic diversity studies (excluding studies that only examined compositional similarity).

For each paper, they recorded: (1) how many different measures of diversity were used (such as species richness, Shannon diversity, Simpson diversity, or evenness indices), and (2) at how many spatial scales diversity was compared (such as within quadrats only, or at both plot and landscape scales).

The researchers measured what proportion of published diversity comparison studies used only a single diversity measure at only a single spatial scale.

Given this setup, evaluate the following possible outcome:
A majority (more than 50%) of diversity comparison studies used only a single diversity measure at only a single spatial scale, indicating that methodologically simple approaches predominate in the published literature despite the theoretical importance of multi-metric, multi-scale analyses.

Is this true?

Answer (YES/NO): YES